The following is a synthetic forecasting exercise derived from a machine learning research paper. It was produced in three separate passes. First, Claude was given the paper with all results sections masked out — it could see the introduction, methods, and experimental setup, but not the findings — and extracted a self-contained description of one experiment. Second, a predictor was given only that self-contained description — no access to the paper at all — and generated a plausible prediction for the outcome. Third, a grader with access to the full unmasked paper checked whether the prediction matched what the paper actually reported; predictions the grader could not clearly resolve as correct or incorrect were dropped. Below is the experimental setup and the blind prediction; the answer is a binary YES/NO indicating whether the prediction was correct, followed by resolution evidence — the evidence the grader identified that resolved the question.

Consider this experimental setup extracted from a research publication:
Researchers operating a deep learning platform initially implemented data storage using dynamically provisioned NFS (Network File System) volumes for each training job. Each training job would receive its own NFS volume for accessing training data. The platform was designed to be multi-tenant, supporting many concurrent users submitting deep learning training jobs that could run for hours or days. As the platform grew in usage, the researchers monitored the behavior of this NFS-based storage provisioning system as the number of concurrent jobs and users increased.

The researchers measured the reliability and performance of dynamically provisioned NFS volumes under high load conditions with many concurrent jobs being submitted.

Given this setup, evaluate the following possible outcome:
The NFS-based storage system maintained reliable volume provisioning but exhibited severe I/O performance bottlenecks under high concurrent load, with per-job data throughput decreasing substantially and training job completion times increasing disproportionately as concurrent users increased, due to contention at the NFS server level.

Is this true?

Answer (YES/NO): NO